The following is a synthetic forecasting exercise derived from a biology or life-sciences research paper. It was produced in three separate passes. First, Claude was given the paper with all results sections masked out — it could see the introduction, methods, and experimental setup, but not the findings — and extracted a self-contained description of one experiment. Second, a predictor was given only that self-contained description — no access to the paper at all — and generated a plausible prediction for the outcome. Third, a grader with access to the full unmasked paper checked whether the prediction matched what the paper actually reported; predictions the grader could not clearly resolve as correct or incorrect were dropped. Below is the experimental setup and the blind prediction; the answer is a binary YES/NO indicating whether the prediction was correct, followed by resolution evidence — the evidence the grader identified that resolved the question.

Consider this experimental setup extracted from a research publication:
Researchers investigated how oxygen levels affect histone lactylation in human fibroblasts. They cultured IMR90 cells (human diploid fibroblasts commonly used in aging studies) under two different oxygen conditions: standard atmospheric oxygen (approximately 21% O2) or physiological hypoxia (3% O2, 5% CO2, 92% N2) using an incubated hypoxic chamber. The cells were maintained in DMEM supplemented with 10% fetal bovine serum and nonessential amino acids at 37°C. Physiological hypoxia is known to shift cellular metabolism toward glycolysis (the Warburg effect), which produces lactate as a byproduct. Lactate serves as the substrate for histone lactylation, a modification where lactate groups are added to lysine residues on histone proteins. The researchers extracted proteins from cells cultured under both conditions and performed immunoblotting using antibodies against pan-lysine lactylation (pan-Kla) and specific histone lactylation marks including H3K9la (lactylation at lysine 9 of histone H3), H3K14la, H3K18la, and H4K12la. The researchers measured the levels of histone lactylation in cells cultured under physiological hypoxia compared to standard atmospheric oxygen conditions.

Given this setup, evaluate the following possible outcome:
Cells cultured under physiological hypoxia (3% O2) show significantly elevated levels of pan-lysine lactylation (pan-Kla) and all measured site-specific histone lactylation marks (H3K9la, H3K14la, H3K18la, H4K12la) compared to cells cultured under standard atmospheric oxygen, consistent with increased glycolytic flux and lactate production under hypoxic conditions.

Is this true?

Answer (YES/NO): NO